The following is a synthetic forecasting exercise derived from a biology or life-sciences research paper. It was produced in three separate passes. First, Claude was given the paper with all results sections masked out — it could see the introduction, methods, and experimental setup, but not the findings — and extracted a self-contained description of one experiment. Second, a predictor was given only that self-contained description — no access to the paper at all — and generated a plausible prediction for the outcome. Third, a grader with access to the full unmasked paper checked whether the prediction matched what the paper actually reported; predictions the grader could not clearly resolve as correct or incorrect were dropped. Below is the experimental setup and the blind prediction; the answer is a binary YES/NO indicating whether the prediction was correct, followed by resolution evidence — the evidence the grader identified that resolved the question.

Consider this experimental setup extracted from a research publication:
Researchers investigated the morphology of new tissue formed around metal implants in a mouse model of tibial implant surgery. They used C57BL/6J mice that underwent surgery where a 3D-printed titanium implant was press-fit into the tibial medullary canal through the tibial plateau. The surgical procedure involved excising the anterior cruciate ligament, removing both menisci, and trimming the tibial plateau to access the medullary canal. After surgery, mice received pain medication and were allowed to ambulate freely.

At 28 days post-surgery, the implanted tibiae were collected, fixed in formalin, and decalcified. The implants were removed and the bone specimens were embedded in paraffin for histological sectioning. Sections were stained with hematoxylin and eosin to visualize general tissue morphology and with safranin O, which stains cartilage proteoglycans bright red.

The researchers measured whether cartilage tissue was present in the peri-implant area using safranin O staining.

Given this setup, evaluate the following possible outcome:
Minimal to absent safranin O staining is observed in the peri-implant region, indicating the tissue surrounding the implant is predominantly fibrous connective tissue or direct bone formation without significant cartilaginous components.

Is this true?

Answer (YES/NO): YES